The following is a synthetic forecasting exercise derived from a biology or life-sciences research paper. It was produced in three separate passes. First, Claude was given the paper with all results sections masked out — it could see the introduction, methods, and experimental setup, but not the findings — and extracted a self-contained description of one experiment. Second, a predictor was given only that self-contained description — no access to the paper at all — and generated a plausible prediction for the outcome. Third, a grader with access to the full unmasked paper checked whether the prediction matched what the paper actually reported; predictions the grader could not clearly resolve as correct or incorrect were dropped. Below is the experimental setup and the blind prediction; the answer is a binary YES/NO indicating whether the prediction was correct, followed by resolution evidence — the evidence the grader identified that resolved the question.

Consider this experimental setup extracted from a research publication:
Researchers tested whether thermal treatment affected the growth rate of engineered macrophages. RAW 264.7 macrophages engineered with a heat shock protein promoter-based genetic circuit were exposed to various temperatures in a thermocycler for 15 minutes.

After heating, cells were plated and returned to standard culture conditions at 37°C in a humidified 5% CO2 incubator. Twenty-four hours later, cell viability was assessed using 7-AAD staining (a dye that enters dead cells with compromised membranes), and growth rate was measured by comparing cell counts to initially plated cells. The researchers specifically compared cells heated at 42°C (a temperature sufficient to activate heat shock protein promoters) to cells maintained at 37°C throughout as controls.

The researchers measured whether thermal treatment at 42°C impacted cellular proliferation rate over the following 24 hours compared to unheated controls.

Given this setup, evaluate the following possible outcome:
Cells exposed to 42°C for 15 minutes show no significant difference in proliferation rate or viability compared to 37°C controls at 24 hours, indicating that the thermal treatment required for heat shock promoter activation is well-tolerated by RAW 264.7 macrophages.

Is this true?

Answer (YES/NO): NO